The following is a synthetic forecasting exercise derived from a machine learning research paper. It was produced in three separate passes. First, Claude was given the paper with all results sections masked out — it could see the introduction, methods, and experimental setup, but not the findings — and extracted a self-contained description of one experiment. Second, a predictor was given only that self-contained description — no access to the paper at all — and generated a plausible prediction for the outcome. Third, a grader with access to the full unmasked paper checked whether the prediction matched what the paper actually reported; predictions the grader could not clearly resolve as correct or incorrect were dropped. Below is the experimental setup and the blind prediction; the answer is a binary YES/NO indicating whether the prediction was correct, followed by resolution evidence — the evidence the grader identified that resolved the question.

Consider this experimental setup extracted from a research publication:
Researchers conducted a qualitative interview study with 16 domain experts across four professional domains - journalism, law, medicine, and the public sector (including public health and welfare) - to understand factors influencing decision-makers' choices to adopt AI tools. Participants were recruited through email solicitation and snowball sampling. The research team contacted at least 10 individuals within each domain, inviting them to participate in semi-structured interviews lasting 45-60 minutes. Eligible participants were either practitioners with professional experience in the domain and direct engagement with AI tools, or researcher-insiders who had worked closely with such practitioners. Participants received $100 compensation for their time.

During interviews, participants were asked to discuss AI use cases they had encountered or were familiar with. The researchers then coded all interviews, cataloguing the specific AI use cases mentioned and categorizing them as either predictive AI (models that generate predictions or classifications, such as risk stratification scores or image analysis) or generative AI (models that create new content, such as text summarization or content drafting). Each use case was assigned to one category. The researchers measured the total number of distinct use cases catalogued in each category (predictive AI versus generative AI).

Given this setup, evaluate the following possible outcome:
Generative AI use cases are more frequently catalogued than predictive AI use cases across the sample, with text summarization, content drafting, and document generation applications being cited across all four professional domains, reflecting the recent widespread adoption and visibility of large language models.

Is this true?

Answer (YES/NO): NO